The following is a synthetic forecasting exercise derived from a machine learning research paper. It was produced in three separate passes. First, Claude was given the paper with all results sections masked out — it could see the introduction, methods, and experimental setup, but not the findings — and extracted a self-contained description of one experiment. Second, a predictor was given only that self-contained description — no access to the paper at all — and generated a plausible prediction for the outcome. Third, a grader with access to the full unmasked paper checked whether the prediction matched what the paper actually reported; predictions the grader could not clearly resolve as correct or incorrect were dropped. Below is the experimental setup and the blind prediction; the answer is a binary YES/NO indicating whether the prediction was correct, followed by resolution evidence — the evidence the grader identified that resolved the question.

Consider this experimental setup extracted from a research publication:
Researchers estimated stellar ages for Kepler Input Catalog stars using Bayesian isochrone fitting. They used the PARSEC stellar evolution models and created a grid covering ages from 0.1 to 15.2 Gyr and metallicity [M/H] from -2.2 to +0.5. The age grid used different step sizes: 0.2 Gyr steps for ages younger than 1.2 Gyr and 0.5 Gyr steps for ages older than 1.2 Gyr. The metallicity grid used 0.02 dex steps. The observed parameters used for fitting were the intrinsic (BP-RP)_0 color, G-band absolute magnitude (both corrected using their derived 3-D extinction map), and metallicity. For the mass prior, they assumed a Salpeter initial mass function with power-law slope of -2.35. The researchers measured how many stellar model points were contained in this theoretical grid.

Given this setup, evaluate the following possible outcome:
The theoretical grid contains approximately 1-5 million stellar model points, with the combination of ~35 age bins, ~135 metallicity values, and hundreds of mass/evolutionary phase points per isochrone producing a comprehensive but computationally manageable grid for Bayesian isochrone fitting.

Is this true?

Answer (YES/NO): YES